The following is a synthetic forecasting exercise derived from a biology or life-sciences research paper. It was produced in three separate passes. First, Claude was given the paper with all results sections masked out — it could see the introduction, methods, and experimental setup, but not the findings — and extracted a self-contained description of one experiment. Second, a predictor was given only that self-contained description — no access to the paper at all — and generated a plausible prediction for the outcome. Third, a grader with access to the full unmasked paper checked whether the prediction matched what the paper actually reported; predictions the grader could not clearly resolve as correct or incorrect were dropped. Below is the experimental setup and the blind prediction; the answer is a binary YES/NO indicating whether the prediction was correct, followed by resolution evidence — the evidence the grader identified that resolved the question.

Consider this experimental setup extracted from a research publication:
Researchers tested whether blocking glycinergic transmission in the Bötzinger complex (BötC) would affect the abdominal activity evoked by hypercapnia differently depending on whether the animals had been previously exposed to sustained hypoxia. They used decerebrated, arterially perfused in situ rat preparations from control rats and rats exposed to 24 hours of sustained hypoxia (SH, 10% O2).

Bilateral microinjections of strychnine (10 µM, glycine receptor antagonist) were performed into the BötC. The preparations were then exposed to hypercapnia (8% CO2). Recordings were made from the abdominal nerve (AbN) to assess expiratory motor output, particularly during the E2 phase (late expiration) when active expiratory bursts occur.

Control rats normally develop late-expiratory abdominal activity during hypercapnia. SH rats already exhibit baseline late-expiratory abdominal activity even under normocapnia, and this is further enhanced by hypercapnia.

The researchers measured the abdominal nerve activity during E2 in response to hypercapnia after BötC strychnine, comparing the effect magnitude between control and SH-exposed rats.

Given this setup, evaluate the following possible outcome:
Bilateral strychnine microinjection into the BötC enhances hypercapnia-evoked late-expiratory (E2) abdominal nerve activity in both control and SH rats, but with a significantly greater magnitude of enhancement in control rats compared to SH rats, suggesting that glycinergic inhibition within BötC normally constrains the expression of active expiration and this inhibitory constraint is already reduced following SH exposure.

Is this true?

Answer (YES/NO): NO